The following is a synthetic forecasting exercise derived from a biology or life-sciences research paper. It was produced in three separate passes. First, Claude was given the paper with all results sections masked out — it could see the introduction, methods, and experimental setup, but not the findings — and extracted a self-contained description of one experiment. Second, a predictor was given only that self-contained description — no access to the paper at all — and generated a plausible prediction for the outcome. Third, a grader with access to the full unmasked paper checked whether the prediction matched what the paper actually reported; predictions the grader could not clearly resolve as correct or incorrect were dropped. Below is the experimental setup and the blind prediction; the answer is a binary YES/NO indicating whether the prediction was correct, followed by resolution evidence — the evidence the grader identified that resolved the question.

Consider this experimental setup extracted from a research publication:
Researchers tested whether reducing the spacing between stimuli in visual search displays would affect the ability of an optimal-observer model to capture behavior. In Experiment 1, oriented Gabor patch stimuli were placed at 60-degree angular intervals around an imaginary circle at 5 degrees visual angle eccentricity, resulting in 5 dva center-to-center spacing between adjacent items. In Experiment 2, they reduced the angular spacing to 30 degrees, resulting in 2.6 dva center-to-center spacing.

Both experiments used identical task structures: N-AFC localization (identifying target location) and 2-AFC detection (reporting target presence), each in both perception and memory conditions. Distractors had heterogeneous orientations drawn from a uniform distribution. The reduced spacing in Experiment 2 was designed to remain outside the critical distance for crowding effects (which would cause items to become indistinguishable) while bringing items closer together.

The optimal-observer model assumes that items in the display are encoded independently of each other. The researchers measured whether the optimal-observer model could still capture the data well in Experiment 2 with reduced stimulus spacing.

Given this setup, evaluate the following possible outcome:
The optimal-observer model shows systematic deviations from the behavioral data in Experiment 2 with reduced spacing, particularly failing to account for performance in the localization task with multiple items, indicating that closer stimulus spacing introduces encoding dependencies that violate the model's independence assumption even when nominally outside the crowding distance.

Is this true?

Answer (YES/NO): NO